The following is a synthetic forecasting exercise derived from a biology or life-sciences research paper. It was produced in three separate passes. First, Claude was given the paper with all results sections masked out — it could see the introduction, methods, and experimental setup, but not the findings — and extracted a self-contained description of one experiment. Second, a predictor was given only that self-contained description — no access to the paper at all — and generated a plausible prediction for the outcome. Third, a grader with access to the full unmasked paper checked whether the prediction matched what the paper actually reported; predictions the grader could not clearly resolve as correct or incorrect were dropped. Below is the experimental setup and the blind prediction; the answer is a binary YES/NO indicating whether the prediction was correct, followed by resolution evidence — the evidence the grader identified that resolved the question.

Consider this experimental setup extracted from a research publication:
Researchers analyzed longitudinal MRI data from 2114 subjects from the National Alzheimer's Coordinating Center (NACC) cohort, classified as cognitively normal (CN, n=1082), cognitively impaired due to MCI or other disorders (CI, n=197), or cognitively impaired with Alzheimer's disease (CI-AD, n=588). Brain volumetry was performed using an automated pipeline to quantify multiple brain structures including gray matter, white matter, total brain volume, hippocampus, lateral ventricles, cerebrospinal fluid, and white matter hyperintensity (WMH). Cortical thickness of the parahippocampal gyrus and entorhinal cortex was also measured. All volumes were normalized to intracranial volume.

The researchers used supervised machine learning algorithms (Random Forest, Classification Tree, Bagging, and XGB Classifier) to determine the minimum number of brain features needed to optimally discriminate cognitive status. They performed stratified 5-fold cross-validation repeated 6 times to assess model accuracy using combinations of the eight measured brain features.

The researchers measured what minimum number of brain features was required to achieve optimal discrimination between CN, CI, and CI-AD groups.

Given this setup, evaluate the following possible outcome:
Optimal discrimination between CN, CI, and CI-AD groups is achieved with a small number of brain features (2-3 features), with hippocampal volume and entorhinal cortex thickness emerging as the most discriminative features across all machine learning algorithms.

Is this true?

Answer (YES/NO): NO